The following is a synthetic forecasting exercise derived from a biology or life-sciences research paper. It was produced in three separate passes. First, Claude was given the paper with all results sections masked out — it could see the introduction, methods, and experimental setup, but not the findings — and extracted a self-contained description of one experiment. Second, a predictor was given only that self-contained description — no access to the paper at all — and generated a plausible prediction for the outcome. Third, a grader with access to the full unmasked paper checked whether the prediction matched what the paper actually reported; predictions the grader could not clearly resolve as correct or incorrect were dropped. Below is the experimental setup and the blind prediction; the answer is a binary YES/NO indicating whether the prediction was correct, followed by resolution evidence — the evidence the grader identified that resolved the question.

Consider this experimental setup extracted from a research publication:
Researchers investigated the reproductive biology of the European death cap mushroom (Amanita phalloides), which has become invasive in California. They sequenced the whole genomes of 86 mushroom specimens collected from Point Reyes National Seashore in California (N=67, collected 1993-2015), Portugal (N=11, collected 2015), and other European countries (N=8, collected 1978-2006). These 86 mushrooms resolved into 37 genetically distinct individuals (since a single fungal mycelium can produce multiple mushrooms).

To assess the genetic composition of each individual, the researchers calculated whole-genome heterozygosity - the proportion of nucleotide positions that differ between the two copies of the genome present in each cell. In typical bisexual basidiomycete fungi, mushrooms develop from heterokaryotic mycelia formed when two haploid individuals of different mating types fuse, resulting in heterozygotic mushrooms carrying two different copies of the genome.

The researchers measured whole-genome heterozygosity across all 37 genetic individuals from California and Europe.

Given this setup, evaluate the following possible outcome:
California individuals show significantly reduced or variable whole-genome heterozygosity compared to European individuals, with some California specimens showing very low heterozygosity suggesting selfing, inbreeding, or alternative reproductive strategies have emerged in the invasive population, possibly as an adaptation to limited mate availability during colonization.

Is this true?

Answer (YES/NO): YES